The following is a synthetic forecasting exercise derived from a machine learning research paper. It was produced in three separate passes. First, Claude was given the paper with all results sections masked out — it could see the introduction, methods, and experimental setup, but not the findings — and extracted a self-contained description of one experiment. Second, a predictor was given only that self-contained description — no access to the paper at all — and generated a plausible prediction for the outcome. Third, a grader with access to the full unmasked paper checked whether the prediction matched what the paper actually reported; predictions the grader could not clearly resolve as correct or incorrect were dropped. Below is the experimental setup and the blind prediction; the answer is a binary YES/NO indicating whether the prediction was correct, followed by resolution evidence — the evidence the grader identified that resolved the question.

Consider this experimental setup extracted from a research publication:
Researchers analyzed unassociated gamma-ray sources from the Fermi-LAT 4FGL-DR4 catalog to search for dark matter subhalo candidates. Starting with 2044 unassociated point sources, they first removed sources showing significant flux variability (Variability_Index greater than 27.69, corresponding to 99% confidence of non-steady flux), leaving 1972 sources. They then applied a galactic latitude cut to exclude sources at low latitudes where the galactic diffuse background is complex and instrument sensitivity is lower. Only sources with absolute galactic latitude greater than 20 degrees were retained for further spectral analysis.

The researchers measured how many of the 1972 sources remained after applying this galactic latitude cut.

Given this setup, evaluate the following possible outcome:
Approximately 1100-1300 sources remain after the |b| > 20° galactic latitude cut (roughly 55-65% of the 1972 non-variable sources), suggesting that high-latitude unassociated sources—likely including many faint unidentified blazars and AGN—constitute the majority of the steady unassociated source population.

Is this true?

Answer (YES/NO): NO